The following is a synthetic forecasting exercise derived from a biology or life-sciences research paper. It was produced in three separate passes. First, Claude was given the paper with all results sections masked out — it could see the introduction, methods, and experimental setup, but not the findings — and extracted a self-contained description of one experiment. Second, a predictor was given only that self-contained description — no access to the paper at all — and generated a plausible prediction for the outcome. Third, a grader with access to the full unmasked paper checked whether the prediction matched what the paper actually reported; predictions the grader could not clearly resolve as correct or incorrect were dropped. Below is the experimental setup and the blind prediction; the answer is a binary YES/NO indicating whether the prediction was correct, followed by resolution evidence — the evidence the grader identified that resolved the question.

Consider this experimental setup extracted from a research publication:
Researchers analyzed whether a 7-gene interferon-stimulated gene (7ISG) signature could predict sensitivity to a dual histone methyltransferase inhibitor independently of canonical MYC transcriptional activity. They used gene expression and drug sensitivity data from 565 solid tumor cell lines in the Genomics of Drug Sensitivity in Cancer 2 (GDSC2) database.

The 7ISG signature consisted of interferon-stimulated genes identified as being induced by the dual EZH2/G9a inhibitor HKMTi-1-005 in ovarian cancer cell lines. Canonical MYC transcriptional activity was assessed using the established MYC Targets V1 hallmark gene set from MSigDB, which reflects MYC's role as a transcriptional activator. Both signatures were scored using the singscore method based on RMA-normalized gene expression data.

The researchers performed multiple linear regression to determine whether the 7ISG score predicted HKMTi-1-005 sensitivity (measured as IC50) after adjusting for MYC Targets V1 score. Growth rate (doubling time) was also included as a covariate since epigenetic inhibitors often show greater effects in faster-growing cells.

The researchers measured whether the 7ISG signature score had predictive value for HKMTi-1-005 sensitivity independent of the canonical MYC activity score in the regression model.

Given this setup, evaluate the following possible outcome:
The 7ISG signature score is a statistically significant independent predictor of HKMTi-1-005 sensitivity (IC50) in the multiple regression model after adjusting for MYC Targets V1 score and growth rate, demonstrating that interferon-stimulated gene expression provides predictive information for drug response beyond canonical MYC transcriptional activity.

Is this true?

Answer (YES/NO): YES